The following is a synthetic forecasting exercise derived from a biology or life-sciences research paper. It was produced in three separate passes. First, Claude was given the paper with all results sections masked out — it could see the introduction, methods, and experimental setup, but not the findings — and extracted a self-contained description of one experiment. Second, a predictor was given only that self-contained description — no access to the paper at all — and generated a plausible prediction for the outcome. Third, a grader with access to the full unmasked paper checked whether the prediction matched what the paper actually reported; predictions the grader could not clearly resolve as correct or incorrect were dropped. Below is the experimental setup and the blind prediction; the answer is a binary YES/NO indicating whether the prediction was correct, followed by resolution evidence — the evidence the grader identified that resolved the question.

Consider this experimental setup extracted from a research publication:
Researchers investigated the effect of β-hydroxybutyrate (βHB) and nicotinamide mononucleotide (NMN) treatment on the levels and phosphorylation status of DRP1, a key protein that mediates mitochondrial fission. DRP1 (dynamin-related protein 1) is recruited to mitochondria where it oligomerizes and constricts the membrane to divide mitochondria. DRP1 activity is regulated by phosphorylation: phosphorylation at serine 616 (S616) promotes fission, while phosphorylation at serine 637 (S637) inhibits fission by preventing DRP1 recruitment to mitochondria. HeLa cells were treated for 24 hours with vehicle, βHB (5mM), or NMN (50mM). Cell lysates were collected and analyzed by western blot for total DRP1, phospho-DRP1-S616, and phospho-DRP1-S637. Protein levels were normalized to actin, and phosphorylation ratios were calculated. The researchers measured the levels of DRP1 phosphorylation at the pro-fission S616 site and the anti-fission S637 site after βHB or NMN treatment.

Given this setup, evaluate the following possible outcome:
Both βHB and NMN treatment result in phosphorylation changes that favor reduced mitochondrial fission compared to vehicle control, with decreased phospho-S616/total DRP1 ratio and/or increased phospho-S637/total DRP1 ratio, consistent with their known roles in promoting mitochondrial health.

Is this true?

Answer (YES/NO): YES